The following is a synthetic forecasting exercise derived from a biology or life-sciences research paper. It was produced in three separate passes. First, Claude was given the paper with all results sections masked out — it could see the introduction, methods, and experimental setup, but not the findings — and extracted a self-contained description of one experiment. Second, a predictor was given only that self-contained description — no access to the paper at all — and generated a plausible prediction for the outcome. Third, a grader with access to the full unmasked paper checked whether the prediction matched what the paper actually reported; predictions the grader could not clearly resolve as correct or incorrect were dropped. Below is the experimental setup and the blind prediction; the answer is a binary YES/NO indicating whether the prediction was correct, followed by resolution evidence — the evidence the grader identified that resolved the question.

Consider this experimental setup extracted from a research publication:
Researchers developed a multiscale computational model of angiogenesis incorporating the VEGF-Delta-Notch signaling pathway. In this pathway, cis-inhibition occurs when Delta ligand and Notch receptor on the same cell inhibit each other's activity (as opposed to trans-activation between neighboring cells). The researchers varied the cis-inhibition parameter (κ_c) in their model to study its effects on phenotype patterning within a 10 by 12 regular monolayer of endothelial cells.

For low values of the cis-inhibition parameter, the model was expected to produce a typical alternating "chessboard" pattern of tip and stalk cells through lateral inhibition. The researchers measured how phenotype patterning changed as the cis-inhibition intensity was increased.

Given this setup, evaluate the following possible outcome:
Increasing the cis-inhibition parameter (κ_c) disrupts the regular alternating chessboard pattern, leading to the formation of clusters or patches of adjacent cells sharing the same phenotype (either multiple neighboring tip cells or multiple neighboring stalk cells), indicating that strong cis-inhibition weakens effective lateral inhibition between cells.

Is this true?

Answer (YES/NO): YES